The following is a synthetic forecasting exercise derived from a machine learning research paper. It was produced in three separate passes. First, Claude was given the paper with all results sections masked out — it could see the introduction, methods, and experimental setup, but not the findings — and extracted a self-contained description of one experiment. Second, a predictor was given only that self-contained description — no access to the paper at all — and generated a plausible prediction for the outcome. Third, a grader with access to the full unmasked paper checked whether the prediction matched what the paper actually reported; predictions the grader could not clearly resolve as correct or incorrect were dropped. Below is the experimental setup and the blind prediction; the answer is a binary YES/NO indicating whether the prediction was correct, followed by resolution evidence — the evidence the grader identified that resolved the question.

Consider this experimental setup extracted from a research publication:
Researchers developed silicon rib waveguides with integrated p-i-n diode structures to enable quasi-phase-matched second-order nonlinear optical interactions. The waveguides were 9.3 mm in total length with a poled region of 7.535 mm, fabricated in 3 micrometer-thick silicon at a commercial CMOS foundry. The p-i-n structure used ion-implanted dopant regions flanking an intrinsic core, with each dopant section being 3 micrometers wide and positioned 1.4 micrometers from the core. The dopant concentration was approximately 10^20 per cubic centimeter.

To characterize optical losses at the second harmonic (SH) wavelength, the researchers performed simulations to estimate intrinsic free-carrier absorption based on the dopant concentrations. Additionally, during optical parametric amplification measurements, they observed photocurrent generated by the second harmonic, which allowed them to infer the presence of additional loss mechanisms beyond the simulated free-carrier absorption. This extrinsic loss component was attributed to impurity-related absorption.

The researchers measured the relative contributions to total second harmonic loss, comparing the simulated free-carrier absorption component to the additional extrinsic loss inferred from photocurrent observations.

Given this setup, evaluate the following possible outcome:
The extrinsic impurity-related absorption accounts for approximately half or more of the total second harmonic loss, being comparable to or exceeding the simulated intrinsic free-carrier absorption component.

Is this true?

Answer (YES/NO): YES